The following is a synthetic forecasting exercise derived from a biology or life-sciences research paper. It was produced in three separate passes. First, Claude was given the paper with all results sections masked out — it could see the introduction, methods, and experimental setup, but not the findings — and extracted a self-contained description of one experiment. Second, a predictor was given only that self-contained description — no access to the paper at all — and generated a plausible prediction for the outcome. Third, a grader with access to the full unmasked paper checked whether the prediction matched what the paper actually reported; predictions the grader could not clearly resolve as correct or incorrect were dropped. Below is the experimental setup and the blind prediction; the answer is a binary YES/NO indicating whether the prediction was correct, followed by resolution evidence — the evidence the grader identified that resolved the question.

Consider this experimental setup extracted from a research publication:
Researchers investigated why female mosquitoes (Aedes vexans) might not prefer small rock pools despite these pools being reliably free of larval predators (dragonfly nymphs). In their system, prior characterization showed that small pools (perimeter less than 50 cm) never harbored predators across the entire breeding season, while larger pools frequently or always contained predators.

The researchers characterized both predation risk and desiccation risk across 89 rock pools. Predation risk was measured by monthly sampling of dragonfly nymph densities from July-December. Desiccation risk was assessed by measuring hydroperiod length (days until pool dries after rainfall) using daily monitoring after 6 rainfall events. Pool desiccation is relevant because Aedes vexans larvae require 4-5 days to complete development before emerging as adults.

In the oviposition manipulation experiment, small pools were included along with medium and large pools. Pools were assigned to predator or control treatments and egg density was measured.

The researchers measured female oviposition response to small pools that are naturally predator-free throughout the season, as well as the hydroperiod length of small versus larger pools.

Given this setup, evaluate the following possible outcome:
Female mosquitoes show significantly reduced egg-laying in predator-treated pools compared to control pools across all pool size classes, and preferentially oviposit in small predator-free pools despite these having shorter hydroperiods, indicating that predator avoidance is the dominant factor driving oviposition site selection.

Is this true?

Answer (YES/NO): NO